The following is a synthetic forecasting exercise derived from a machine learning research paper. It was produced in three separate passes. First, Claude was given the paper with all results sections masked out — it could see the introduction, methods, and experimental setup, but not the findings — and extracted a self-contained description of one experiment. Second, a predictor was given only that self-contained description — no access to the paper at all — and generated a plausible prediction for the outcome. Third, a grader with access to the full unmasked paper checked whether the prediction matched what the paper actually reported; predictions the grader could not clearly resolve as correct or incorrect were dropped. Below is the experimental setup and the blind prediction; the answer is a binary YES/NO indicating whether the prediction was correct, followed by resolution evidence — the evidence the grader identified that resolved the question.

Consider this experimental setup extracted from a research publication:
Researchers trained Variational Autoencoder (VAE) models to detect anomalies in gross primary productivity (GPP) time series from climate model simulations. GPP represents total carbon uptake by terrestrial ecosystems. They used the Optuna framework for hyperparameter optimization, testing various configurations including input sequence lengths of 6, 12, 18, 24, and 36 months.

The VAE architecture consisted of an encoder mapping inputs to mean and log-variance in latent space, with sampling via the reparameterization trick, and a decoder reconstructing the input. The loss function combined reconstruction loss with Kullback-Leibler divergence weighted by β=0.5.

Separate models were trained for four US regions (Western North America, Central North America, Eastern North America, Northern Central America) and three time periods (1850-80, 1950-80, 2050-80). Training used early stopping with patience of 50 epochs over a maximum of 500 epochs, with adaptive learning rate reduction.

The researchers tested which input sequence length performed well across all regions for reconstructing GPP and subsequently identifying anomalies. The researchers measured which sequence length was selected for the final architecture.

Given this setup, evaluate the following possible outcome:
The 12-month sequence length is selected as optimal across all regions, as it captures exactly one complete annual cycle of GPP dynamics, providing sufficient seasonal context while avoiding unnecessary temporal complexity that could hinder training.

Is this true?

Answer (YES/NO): YES